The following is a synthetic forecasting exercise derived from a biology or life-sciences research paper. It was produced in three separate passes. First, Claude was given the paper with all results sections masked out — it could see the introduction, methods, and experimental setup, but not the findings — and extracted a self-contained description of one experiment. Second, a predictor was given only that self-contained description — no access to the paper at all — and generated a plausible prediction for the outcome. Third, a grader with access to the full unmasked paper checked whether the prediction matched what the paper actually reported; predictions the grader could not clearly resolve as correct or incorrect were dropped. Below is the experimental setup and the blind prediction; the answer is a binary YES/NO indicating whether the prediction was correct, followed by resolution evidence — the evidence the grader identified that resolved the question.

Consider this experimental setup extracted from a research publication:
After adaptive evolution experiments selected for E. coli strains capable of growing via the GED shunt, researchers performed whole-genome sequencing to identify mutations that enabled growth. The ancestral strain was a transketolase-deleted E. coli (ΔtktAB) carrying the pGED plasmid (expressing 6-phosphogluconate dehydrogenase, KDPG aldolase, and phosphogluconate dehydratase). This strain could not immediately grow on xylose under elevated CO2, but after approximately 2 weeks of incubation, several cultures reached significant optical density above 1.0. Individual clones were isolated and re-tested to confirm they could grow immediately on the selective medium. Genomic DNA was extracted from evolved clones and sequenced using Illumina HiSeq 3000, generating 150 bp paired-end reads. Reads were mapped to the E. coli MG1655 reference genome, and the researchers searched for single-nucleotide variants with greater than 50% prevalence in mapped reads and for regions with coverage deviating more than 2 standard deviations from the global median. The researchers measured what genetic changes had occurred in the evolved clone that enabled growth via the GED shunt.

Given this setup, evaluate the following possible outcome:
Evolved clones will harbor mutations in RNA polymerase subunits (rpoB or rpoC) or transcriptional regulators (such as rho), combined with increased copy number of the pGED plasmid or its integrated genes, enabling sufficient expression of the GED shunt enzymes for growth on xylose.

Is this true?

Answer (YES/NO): NO